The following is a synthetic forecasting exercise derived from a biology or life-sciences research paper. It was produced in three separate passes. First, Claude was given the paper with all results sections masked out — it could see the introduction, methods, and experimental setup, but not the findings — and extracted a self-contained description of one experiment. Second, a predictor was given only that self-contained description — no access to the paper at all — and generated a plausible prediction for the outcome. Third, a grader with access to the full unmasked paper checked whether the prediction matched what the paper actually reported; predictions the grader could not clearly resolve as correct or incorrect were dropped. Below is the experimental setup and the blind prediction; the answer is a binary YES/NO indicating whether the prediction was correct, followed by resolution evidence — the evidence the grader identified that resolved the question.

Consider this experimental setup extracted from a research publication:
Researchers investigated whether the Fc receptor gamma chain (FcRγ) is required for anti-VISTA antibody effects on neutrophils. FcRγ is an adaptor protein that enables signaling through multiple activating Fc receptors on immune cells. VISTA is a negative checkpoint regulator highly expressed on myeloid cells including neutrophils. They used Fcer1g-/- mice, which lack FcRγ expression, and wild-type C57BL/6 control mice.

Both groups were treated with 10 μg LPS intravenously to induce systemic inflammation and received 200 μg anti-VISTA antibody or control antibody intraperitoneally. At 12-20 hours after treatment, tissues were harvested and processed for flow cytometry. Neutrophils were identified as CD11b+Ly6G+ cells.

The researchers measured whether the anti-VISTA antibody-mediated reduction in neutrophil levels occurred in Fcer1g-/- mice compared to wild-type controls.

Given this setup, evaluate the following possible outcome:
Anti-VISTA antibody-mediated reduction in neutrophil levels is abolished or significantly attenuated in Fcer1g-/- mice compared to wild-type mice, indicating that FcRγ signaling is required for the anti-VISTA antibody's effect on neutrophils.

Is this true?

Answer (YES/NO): YES